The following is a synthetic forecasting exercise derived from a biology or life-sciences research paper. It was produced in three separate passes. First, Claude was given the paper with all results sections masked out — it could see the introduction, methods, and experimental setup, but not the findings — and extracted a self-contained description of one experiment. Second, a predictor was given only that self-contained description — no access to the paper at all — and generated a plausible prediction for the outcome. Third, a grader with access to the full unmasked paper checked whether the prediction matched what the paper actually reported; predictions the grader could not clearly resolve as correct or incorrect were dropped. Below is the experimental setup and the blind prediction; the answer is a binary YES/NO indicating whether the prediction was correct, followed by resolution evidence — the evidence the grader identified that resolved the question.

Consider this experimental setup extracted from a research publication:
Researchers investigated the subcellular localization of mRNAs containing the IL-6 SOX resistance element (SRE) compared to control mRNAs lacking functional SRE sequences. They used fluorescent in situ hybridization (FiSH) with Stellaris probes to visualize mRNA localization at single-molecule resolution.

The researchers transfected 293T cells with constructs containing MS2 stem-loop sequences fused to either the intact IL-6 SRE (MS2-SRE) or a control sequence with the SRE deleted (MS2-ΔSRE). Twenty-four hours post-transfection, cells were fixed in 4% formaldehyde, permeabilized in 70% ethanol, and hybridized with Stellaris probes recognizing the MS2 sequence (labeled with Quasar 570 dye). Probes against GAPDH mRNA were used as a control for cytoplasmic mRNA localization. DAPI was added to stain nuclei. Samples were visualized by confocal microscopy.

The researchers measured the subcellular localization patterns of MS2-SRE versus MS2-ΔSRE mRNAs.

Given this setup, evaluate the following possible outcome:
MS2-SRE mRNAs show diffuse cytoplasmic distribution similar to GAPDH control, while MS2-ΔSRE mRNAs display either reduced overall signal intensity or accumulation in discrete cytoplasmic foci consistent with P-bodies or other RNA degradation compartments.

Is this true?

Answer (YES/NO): NO